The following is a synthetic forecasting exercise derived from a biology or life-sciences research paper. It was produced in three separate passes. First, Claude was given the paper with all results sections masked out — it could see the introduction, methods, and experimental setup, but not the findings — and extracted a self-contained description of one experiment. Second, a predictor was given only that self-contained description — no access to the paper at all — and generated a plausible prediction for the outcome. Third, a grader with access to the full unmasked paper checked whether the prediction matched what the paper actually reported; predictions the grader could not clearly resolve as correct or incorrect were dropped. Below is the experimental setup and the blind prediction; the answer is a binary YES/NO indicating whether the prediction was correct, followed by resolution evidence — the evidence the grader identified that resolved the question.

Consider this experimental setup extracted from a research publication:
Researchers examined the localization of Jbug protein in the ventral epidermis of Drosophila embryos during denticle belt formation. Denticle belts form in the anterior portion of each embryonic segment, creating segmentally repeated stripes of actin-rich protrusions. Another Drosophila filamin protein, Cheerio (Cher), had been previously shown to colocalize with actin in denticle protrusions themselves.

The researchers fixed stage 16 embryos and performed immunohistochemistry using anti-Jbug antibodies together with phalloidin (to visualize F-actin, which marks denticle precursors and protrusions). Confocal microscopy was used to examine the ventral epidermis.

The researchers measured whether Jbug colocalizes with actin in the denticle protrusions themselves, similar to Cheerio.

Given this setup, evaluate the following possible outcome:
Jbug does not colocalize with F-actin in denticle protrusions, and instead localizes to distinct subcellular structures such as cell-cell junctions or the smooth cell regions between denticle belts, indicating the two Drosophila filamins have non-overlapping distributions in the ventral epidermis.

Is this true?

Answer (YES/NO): NO